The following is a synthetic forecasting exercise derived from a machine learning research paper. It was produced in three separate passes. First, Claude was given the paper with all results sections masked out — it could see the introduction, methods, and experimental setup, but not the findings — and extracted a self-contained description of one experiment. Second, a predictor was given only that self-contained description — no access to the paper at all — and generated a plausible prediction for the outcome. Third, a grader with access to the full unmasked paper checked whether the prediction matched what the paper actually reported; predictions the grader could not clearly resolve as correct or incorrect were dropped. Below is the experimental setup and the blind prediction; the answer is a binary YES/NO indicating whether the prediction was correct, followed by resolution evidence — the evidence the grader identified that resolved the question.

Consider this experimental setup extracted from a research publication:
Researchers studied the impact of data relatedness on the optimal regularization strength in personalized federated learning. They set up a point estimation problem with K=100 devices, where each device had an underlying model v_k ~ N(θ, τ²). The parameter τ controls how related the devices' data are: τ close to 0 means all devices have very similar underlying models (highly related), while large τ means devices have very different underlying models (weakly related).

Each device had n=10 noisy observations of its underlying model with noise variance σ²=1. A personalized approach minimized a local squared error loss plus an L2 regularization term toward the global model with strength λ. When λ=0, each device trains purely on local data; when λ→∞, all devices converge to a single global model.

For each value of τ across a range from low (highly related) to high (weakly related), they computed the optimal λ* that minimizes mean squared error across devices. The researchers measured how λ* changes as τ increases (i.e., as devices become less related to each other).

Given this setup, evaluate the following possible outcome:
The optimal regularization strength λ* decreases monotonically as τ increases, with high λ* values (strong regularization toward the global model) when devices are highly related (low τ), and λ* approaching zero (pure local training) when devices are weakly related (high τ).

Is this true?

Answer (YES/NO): YES